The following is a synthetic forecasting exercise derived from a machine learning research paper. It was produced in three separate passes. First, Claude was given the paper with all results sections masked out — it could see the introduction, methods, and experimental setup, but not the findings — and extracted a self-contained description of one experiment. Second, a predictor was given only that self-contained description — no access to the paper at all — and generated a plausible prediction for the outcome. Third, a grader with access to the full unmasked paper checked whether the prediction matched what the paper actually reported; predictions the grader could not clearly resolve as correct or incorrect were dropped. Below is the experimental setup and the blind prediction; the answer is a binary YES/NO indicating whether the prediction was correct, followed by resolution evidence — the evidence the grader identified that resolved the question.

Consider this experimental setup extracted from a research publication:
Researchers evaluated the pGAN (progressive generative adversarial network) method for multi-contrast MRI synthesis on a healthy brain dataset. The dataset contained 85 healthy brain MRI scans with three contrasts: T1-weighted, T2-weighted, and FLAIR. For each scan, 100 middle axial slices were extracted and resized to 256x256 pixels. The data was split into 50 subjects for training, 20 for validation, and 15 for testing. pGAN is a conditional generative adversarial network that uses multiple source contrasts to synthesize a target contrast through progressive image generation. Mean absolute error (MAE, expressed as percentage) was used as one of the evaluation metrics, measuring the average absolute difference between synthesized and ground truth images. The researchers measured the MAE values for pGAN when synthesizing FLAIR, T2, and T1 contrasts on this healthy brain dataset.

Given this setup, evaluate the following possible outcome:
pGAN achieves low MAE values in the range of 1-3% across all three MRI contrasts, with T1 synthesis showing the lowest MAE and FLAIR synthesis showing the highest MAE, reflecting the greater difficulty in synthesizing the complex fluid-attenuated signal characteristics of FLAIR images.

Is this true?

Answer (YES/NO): NO